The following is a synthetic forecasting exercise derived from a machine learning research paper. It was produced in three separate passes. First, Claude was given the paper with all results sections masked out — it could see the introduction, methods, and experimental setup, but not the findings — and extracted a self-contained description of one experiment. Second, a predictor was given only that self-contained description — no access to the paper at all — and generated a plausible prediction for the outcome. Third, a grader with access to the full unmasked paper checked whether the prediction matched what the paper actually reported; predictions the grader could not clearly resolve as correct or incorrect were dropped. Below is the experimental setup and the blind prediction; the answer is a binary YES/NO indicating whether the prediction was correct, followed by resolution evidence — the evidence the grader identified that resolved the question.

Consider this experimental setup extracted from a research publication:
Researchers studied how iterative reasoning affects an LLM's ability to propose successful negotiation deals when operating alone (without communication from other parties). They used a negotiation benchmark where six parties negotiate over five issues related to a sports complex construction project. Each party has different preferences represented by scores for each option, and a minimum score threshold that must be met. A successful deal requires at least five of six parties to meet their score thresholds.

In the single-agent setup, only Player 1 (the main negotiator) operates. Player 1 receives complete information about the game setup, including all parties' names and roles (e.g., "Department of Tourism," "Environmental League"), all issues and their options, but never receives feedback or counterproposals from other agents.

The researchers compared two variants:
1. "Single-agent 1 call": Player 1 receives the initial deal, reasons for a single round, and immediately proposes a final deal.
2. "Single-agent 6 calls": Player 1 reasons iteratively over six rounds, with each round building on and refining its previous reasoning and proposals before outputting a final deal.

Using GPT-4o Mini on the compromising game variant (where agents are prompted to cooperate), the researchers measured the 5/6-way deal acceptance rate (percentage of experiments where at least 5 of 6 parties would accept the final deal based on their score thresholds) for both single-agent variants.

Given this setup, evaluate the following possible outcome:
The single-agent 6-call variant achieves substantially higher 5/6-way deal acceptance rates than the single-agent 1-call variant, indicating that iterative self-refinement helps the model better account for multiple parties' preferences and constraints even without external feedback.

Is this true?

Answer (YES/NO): NO